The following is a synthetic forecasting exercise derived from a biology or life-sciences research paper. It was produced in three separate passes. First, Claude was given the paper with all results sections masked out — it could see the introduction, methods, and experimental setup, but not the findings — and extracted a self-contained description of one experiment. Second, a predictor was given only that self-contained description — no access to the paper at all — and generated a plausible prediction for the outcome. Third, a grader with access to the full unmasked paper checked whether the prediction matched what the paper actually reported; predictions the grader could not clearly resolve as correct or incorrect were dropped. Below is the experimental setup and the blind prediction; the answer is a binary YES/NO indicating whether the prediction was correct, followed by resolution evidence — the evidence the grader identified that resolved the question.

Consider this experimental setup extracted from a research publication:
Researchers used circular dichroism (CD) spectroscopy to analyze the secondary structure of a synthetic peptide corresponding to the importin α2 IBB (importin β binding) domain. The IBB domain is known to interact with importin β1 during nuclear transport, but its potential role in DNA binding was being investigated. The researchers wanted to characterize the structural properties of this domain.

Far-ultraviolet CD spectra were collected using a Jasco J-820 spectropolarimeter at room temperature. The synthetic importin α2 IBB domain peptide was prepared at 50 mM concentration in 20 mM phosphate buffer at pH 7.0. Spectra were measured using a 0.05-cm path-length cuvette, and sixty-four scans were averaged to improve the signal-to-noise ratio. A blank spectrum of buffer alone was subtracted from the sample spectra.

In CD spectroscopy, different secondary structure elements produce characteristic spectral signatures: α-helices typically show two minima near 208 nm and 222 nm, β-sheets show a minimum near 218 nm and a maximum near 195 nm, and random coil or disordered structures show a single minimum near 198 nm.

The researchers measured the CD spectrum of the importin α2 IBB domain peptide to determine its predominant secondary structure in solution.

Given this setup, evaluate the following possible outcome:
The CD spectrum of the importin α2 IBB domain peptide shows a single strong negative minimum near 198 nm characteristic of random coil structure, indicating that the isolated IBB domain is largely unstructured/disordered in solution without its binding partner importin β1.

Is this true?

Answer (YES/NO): NO